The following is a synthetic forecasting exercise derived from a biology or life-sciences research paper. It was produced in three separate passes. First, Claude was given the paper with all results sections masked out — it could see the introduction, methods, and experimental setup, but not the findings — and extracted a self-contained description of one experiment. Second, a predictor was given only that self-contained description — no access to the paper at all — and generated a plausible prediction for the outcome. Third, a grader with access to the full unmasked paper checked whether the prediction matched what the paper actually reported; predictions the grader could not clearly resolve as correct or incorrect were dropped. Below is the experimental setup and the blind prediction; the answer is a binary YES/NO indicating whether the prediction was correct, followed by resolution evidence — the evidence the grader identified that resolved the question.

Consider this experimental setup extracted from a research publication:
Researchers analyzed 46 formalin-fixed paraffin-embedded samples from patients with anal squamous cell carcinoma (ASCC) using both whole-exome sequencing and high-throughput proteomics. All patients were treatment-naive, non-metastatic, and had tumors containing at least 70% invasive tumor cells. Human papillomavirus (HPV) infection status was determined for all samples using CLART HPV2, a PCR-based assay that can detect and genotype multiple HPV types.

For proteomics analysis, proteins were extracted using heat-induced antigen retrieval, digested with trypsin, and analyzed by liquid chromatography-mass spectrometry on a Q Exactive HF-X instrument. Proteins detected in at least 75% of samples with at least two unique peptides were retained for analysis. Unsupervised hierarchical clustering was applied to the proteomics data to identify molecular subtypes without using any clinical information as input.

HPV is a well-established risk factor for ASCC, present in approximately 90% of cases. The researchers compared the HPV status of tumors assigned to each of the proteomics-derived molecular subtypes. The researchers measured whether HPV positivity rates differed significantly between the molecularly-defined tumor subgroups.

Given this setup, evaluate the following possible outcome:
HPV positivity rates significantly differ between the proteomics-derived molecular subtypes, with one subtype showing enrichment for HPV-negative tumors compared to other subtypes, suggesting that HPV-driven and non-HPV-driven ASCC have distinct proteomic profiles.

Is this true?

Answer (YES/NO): NO